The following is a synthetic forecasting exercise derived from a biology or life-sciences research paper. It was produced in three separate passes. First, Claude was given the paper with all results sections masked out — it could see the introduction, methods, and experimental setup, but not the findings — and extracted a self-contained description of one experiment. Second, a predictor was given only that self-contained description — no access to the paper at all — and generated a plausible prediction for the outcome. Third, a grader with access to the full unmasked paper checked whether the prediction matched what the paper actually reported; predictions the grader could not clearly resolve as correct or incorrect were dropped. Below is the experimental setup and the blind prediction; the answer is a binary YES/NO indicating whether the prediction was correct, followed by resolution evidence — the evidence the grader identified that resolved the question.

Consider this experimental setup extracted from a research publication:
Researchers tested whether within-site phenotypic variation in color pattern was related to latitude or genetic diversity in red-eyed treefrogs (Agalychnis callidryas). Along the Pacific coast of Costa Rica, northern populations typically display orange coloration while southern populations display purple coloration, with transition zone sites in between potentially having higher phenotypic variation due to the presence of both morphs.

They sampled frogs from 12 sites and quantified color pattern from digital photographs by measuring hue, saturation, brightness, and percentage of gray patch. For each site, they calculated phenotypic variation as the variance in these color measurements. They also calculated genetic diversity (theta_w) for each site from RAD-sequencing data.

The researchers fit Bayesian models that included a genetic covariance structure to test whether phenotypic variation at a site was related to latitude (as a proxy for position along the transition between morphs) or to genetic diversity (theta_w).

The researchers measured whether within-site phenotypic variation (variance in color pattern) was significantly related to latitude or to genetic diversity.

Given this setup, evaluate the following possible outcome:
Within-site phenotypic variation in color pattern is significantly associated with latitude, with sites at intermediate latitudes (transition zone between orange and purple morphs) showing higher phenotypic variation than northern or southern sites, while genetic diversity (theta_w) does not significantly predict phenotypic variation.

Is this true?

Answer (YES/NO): NO